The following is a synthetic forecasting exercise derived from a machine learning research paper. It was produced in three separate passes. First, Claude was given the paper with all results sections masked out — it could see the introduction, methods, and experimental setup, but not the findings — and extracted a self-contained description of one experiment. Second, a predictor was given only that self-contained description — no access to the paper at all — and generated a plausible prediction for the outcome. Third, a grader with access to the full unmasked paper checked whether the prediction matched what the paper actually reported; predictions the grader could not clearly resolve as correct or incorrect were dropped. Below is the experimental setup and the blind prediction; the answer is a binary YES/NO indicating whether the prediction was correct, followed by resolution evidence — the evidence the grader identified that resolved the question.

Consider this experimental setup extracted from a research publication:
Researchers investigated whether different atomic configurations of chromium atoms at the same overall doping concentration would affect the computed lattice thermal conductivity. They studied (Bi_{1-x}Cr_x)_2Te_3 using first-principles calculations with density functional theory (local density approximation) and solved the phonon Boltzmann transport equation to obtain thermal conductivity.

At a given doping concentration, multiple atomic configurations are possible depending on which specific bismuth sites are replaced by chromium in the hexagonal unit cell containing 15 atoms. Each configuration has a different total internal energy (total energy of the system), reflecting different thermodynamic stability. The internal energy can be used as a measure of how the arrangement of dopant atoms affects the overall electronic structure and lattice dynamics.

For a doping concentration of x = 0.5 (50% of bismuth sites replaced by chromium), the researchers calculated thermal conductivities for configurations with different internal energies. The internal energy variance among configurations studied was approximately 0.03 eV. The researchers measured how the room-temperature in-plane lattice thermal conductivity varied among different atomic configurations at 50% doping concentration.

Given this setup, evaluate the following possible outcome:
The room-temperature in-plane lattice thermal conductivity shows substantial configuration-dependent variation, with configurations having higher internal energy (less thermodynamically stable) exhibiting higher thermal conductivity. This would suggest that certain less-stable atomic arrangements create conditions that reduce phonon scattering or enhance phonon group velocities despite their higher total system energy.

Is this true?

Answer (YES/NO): NO